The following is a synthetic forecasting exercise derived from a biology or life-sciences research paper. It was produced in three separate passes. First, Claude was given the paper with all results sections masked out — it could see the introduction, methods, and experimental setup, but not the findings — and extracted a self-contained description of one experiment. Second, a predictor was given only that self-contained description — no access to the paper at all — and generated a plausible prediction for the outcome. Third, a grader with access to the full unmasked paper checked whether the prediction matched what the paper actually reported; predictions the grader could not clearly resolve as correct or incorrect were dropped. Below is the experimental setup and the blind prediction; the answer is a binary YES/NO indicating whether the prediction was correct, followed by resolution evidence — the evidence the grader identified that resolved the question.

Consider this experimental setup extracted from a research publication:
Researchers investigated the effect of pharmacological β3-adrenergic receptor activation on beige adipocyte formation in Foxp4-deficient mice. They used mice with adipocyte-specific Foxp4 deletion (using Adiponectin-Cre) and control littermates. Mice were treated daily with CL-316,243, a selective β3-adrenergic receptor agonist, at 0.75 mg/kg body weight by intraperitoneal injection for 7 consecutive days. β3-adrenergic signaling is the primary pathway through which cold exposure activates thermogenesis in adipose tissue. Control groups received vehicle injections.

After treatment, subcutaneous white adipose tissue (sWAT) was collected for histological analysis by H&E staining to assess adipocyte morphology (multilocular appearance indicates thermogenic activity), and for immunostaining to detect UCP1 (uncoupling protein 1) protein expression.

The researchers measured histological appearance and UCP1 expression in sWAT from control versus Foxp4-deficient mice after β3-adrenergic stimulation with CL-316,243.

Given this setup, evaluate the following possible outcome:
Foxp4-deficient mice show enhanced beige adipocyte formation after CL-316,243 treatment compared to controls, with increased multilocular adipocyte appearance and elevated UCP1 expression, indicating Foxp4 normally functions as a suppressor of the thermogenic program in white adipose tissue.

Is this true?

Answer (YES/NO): NO